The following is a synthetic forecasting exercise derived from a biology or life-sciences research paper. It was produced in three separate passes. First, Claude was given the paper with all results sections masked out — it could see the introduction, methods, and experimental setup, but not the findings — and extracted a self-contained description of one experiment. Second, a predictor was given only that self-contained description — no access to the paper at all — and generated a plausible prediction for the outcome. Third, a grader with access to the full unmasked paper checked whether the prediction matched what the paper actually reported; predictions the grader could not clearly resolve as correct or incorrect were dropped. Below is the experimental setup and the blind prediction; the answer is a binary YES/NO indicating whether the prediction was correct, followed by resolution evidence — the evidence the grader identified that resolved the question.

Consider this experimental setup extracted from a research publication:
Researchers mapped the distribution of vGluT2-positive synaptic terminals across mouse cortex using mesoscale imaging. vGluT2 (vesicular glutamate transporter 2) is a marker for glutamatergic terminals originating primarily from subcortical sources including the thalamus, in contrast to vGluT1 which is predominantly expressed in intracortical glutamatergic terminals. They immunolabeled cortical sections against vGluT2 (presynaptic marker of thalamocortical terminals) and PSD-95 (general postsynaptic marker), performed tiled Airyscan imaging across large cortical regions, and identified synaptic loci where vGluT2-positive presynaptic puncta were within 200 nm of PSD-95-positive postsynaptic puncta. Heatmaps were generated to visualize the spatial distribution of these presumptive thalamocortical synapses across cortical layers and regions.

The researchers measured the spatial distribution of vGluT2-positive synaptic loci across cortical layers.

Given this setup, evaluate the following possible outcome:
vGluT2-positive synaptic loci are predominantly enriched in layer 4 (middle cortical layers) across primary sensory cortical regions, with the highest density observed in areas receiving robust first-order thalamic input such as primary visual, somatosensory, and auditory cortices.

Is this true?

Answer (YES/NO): YES